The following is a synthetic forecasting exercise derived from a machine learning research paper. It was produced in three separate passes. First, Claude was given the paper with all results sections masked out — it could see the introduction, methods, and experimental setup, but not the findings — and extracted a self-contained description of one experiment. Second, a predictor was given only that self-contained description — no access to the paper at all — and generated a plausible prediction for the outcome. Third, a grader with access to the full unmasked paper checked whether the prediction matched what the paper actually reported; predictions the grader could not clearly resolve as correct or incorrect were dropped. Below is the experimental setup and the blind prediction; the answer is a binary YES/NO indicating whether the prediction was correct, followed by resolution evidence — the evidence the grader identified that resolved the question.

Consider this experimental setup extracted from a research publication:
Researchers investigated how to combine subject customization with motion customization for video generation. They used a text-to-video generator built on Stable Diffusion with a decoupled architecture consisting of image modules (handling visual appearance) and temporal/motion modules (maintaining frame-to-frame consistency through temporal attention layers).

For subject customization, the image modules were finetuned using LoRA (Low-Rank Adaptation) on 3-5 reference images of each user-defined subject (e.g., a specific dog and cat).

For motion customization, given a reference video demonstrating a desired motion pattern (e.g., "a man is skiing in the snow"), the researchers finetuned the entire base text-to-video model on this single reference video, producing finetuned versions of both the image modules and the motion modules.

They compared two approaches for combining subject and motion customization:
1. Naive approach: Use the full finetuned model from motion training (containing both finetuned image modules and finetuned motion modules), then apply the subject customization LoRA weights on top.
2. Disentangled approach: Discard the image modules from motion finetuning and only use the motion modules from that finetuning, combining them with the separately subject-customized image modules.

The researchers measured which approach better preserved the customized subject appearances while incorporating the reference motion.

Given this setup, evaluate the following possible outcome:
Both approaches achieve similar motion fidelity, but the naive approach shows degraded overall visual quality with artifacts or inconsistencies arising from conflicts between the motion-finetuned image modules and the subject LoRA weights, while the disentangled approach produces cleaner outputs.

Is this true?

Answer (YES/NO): NO